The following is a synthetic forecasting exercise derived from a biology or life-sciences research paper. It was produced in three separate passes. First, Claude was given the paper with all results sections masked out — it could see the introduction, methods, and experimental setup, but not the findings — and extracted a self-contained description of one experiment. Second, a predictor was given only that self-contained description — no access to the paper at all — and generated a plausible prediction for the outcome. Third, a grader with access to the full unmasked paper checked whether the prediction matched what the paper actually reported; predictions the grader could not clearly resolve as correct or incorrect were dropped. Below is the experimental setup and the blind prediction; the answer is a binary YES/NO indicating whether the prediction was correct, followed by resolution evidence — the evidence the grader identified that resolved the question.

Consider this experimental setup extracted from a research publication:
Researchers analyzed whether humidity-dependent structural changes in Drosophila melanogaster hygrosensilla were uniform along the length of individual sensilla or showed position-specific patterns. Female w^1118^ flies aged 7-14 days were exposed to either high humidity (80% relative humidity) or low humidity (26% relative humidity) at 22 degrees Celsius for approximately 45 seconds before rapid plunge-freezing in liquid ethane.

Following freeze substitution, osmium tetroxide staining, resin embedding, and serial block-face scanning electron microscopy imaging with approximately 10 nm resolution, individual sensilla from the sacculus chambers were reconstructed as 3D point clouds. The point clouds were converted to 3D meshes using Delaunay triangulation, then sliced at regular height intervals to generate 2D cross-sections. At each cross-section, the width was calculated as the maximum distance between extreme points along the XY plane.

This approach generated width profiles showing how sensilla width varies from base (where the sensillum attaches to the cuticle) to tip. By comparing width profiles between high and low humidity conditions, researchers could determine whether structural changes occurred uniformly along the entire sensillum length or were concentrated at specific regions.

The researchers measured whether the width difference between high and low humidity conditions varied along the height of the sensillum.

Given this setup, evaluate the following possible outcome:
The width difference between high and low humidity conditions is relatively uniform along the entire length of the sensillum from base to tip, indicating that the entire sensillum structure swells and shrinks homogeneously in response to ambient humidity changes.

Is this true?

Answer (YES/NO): NO